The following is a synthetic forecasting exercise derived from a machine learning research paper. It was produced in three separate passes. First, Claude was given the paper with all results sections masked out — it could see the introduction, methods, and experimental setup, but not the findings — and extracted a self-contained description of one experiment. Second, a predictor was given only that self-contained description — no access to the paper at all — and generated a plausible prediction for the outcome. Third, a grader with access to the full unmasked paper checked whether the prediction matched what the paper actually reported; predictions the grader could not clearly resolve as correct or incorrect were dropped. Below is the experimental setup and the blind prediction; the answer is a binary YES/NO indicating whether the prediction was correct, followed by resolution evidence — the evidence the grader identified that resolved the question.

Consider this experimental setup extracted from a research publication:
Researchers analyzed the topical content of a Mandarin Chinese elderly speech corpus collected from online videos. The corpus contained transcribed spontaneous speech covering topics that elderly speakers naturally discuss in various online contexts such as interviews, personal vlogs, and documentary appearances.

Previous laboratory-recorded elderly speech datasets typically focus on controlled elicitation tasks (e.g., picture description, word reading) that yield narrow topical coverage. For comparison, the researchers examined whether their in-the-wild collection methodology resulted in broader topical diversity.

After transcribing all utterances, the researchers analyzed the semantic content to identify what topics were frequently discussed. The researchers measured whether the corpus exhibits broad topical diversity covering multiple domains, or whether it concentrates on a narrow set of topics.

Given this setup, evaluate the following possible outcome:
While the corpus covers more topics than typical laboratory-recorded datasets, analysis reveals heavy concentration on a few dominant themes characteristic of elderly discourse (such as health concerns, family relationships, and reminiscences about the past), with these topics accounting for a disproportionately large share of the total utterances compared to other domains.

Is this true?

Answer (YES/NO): NO